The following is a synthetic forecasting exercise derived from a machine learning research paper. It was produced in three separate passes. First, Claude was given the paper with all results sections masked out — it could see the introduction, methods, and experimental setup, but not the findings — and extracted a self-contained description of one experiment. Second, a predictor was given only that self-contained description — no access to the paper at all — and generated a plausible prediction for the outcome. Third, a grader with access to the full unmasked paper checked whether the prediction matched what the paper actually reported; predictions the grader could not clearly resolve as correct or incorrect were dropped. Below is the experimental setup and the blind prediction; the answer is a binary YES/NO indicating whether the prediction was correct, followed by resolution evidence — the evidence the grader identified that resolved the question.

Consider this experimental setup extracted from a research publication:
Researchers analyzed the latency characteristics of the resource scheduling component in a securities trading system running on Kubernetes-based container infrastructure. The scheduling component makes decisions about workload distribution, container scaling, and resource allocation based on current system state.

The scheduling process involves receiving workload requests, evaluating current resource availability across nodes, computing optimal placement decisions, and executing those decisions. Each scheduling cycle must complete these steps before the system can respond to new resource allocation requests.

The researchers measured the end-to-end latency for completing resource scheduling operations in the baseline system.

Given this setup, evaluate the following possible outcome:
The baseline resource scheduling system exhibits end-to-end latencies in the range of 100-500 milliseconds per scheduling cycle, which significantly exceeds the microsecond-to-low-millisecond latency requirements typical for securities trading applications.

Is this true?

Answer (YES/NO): NO